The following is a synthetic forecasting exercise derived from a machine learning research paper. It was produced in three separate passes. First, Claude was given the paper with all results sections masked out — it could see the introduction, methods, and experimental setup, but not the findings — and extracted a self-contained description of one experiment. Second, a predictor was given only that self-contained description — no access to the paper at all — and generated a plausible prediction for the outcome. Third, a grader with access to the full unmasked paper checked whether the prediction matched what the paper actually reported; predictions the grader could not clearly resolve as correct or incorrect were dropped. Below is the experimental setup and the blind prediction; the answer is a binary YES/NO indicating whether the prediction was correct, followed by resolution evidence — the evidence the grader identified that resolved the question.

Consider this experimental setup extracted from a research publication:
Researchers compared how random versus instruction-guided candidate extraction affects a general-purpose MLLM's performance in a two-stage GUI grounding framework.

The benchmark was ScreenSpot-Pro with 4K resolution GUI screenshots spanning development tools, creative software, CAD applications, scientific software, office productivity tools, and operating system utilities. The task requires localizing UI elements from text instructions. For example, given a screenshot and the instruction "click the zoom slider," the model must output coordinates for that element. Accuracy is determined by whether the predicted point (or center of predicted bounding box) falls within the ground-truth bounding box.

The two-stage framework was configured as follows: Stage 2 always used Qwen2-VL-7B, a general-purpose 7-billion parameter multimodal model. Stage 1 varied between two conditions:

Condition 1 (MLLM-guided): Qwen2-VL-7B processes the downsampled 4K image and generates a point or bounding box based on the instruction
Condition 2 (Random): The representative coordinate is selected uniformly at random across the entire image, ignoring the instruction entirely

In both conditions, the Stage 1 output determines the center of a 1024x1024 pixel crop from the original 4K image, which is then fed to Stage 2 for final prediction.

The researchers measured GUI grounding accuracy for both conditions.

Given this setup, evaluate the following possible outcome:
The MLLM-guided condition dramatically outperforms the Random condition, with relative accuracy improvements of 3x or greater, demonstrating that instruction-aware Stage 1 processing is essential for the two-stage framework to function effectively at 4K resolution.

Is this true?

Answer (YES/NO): NO